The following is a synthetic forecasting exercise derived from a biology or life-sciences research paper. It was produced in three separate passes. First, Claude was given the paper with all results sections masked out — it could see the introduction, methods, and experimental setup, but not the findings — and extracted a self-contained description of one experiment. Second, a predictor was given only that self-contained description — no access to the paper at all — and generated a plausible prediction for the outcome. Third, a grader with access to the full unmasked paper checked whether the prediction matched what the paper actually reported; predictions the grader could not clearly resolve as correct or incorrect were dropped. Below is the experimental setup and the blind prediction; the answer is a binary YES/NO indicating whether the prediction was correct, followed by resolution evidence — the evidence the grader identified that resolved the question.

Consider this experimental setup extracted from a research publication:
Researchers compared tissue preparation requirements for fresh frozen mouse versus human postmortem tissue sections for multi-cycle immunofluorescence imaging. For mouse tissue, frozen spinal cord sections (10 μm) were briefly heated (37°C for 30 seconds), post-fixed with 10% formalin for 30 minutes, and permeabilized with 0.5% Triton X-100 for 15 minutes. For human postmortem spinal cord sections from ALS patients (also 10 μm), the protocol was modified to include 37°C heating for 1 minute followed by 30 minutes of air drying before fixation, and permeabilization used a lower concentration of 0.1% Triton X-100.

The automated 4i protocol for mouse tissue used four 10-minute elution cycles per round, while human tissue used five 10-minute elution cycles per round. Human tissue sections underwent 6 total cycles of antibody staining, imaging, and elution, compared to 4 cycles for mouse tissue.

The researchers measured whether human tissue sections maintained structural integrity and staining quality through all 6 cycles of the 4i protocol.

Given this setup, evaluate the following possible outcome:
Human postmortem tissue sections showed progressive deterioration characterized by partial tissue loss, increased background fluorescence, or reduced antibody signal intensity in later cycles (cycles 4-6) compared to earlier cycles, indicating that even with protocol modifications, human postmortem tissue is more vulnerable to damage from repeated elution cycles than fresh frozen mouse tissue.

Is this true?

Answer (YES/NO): NO